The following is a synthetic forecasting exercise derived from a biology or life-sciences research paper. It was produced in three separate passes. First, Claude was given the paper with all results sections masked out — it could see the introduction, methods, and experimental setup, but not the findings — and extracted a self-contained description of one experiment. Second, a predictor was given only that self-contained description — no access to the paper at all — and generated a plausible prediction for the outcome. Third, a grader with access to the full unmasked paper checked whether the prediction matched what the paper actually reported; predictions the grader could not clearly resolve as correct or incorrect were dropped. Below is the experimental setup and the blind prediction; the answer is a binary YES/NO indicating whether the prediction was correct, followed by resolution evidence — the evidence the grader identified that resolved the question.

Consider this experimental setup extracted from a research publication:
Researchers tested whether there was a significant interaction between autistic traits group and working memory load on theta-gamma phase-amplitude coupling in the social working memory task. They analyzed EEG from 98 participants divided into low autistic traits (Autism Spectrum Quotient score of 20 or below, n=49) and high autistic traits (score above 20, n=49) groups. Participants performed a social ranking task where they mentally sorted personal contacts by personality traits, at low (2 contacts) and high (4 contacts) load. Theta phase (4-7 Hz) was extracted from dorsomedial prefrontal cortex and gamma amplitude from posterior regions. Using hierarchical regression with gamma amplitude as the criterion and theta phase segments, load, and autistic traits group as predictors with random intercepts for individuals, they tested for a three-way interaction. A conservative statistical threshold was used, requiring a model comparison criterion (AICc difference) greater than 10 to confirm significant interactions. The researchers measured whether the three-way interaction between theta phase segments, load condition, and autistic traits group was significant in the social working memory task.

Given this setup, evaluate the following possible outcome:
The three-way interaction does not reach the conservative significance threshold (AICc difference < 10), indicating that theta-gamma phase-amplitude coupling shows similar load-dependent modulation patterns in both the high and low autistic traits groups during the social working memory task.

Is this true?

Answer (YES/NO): NO